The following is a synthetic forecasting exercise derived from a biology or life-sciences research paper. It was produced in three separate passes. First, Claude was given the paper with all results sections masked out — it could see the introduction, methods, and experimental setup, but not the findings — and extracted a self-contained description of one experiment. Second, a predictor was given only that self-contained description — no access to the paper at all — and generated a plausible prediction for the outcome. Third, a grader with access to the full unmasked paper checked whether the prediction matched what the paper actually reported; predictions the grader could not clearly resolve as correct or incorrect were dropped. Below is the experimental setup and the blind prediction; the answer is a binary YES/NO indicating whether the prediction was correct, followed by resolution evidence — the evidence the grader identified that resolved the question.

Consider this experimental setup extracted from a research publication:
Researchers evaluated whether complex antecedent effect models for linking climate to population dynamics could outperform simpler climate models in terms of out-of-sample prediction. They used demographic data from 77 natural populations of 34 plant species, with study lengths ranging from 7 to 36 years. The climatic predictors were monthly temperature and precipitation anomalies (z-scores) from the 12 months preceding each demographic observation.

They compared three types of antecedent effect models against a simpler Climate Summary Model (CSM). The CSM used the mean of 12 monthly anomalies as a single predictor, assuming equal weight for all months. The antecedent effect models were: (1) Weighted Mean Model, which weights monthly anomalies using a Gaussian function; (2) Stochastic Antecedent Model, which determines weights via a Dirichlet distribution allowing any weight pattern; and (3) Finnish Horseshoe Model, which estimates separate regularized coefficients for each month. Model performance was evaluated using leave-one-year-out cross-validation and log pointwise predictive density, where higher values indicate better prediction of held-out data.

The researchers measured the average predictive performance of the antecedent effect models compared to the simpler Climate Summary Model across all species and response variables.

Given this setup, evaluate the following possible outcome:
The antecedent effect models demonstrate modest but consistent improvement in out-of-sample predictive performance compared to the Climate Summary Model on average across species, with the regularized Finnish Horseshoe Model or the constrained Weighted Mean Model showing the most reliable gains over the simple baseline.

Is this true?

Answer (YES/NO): NO